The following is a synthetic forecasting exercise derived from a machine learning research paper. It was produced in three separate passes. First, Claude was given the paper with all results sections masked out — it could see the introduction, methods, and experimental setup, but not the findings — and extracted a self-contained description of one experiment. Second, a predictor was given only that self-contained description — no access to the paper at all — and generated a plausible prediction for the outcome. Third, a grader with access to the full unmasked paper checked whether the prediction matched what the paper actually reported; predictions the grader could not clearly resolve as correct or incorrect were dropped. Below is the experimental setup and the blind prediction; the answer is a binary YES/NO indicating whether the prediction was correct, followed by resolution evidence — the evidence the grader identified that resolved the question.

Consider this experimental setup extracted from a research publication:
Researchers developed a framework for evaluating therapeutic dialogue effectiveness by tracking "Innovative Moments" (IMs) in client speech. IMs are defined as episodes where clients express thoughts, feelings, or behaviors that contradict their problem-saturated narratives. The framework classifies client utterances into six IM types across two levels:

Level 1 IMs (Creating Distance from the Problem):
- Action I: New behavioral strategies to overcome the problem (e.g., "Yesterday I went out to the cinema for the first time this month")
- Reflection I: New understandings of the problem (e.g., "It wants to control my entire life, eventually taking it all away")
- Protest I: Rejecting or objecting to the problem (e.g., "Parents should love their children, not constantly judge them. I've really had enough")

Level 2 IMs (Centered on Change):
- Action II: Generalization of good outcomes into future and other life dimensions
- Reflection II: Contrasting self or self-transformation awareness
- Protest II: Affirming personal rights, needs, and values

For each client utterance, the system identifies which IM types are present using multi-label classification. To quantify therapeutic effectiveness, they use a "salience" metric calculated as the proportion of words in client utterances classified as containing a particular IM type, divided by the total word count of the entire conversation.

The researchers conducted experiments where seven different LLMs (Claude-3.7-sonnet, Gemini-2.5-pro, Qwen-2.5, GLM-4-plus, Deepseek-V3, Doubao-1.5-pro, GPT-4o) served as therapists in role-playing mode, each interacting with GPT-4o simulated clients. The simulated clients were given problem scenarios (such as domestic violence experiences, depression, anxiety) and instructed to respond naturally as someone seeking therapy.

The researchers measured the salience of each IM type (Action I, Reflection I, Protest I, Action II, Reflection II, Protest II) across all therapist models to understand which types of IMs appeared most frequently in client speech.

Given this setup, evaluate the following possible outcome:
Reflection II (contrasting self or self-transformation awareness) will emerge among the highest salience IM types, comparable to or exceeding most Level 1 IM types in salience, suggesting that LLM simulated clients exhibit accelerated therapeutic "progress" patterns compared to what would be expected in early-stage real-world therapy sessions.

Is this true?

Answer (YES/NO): YES